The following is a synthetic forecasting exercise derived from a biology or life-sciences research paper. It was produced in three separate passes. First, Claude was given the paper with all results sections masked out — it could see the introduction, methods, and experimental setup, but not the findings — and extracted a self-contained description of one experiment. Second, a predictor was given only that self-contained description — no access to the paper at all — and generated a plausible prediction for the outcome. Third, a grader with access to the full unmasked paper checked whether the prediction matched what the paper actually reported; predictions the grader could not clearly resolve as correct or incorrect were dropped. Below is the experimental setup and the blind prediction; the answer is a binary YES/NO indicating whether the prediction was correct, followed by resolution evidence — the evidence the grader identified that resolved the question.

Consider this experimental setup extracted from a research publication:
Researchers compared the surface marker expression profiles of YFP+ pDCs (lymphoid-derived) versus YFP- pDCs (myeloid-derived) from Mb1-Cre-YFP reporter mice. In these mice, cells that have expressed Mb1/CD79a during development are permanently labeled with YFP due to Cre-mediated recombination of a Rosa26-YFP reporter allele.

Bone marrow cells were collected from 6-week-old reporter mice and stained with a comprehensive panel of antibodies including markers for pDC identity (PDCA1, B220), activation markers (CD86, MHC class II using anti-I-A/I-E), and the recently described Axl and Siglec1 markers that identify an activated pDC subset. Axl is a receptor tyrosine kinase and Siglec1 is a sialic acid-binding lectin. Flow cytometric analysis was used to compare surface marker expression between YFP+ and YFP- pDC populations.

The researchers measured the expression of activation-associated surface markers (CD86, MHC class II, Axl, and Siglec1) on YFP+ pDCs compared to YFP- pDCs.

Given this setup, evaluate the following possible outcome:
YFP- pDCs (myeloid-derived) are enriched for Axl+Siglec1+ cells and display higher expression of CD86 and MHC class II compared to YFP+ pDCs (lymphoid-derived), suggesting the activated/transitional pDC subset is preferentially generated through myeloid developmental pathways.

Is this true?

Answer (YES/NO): NO